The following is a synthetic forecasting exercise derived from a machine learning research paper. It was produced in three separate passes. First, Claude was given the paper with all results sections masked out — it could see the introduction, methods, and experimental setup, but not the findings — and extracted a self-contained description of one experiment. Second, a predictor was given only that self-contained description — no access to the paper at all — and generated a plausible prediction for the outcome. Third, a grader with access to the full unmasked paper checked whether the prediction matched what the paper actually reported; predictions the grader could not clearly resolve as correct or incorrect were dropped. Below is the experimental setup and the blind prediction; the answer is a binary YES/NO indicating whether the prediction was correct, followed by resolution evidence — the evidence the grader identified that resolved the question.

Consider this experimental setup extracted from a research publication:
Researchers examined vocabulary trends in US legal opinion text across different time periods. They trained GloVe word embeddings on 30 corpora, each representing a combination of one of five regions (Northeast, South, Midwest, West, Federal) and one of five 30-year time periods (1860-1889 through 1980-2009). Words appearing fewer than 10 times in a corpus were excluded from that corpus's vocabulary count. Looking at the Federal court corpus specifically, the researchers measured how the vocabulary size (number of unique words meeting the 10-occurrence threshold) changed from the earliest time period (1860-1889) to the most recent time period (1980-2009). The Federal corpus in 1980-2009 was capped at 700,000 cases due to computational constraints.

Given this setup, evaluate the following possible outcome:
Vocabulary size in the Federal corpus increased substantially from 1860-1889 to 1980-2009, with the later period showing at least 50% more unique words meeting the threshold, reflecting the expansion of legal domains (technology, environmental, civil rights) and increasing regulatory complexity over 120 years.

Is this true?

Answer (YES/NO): YES